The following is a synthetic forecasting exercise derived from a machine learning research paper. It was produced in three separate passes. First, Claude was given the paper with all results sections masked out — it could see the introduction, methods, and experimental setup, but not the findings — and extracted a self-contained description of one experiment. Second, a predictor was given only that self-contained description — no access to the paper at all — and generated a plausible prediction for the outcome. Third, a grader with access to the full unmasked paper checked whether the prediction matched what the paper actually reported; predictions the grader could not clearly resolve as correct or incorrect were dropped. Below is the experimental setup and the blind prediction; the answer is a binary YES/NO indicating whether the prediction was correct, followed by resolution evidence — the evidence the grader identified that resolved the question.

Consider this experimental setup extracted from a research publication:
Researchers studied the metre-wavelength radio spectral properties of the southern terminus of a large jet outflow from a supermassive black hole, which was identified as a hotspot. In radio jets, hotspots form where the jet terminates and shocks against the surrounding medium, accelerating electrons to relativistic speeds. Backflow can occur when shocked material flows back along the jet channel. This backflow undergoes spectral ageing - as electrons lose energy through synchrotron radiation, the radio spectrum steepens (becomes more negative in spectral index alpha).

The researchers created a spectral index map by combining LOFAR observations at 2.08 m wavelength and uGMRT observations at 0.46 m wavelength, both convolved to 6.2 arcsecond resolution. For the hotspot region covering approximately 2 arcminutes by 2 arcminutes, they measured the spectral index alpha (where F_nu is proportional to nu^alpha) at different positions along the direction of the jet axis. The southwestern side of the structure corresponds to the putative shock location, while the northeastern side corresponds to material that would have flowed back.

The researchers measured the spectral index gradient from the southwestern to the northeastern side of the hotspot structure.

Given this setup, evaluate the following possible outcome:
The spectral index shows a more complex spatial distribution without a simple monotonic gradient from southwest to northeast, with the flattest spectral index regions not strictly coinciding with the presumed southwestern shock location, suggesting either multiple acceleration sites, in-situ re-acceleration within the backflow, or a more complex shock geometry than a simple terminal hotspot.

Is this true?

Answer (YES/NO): NO